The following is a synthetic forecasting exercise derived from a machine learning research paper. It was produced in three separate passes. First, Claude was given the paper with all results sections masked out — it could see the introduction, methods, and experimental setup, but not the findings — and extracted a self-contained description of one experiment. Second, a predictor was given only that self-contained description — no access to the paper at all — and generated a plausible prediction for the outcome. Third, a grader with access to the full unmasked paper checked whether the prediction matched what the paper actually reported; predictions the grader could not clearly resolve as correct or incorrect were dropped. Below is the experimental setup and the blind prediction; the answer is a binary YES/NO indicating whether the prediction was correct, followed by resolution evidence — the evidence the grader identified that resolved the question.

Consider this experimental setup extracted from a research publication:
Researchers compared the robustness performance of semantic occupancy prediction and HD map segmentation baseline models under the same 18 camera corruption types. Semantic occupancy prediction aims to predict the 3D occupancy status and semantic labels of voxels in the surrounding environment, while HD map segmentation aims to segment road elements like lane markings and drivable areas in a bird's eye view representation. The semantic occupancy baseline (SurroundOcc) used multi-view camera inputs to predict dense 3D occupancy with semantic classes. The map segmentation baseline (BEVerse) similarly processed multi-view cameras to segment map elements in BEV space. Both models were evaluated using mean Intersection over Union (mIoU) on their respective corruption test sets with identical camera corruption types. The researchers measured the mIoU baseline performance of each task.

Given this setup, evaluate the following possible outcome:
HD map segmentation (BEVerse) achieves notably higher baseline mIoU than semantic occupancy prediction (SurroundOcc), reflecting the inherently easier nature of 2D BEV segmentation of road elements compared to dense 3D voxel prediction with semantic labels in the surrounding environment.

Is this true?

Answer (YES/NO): YES